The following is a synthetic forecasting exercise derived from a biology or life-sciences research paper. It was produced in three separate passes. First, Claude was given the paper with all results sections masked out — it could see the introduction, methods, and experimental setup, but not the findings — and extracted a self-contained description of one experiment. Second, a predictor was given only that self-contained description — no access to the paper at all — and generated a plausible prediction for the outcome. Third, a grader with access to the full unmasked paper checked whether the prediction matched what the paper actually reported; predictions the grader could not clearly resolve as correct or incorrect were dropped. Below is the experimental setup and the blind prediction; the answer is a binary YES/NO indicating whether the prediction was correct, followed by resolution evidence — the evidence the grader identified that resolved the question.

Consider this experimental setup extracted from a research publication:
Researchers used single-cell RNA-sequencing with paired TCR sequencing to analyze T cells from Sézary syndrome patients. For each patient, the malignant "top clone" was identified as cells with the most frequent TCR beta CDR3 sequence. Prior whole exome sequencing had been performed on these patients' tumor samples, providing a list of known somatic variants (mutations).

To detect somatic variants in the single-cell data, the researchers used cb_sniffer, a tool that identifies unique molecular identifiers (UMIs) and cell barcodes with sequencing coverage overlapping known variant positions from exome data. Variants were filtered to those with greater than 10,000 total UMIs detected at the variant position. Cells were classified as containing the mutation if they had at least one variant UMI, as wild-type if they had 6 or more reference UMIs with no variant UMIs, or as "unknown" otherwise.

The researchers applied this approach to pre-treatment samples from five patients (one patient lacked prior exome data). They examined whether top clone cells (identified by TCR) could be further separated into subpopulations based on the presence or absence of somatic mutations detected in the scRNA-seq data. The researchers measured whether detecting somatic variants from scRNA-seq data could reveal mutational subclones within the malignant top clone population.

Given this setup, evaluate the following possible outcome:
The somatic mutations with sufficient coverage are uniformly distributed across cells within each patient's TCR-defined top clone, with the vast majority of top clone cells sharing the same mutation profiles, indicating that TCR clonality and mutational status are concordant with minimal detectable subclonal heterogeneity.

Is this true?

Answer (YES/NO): NO